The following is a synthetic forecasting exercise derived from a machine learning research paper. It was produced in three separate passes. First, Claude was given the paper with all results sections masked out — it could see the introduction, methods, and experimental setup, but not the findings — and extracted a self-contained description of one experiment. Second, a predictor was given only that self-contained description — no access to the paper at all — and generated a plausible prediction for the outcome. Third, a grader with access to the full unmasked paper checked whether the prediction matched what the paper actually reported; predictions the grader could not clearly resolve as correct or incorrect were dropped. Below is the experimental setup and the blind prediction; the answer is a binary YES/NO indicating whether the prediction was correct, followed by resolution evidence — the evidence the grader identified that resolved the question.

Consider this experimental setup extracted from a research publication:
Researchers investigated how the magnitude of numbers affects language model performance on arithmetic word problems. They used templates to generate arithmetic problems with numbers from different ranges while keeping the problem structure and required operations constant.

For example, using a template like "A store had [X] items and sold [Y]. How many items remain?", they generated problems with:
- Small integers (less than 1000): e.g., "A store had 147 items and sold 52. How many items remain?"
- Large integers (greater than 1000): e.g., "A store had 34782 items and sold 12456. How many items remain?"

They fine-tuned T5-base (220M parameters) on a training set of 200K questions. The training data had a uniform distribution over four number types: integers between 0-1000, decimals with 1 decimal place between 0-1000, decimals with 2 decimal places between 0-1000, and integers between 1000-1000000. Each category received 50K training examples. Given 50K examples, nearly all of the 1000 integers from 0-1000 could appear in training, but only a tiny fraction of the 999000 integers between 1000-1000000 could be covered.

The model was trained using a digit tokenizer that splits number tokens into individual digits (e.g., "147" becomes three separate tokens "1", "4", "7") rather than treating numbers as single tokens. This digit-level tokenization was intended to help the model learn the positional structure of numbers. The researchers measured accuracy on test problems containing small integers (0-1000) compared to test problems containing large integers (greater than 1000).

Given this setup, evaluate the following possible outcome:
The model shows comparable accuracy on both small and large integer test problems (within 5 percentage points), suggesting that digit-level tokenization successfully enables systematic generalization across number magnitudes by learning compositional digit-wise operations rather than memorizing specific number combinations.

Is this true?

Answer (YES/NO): NO